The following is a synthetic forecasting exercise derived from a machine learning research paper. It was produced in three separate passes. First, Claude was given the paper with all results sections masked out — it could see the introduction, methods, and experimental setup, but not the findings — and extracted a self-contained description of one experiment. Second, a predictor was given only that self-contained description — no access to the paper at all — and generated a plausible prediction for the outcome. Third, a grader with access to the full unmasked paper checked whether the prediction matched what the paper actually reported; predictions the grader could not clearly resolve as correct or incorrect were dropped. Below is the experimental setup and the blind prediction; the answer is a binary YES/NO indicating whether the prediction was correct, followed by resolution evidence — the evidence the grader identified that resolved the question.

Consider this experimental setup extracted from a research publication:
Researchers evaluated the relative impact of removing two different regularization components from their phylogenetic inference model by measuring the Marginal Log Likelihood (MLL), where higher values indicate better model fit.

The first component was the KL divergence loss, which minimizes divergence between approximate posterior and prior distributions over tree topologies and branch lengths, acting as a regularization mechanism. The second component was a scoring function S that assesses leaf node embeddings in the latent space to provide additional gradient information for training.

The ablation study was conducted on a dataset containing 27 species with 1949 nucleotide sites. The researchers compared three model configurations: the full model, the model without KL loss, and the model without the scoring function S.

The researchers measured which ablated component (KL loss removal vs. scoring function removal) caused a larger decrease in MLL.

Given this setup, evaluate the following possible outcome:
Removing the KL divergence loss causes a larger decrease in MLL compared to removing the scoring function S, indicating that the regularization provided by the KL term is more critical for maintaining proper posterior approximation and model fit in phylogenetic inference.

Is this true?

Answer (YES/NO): NO